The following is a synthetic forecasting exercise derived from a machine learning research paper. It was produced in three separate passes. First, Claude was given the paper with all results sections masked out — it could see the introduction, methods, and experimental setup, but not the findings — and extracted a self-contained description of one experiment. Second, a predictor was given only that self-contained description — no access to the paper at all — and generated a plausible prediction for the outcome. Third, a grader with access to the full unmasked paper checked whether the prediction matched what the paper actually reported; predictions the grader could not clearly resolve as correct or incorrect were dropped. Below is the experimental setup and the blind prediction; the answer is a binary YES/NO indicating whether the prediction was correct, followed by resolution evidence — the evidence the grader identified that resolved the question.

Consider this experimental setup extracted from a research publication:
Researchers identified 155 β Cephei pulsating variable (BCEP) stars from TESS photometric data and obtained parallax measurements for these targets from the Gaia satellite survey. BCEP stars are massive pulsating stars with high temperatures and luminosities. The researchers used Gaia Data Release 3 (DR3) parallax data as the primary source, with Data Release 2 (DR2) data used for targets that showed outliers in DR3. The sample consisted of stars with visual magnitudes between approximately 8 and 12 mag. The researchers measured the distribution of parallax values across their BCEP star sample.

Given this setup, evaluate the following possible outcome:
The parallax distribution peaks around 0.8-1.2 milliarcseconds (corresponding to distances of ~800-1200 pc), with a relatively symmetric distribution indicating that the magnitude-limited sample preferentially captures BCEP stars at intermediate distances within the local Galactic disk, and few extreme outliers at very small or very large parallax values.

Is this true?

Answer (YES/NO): NO